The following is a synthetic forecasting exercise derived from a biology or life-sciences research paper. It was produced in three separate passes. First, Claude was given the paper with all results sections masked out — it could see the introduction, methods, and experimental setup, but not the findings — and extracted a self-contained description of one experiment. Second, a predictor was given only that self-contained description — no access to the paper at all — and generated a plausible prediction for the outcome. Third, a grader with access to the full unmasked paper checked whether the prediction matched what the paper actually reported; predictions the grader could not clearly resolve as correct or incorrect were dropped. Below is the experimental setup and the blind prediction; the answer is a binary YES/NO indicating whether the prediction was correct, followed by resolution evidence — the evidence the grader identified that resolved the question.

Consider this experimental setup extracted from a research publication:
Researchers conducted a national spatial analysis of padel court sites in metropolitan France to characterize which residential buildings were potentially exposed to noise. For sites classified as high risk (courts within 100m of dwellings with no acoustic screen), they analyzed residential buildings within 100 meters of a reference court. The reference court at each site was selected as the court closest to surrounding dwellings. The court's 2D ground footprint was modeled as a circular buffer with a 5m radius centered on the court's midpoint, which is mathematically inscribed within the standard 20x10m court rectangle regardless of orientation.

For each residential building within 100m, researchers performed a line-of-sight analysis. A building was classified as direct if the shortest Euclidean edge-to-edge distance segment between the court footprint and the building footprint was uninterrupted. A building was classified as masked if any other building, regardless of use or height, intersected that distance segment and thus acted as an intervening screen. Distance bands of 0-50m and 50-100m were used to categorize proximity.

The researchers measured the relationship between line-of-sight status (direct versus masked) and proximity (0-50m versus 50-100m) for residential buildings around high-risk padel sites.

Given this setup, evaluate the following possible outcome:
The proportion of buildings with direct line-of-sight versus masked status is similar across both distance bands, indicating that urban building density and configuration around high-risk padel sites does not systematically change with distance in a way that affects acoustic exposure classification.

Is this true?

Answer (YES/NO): NO